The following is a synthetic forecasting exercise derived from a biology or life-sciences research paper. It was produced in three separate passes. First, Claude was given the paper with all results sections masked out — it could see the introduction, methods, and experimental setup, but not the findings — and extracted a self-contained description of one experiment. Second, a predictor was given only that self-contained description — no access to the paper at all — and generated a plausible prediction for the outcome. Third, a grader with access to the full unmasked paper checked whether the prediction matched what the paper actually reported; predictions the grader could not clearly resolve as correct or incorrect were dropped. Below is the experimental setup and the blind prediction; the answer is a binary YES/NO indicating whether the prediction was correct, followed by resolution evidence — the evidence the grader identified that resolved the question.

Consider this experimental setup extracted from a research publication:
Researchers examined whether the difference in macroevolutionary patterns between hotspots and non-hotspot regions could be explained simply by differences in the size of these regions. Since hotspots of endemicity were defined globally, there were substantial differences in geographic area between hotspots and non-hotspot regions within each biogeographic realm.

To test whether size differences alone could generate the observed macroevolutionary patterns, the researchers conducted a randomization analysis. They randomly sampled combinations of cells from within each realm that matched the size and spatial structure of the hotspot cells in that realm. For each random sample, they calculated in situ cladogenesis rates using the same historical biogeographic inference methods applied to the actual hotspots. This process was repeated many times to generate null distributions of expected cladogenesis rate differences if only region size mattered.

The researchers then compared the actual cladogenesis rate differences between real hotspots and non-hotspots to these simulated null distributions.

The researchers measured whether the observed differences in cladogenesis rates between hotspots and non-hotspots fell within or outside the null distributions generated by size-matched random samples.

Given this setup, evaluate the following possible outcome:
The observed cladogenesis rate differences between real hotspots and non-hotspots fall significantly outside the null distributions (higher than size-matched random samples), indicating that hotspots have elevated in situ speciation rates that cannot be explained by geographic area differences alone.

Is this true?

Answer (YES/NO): NO